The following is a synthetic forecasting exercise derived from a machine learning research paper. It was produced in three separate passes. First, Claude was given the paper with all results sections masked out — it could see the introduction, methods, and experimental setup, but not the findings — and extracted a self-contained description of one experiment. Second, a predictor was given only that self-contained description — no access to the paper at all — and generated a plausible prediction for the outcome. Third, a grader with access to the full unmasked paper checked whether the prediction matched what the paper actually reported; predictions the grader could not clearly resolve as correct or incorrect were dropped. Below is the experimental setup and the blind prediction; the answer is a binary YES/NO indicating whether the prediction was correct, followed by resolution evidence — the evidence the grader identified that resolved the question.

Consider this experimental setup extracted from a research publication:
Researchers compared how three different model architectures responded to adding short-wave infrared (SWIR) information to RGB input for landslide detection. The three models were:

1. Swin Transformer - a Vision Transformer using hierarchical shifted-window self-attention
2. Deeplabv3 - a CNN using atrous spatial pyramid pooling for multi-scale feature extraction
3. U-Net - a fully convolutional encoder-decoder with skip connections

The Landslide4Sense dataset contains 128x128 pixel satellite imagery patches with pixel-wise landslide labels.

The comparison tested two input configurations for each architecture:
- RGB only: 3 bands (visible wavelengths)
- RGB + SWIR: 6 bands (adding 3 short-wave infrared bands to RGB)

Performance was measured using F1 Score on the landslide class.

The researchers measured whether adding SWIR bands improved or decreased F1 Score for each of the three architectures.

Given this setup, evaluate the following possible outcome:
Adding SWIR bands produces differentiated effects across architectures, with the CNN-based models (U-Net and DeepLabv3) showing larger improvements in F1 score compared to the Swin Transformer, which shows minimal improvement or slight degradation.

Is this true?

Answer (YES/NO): NO